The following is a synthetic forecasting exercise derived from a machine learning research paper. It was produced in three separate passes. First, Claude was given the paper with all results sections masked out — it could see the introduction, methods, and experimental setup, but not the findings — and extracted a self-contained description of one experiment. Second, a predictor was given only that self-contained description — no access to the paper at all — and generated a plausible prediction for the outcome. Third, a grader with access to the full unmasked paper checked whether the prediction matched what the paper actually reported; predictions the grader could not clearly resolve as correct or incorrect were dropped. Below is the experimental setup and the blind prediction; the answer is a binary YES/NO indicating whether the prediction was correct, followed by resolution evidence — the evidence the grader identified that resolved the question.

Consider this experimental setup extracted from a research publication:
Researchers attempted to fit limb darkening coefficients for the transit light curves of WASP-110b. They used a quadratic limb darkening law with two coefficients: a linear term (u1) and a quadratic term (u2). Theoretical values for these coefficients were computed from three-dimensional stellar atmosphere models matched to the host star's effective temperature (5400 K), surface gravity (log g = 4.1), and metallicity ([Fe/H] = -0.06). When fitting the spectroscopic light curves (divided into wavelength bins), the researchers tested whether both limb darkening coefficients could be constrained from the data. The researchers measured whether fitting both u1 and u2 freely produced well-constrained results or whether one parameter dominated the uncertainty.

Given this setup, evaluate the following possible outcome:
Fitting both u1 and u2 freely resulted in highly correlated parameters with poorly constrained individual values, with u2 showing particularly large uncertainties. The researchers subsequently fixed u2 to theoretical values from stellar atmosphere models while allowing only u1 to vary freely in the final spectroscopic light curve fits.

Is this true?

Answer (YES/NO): YES